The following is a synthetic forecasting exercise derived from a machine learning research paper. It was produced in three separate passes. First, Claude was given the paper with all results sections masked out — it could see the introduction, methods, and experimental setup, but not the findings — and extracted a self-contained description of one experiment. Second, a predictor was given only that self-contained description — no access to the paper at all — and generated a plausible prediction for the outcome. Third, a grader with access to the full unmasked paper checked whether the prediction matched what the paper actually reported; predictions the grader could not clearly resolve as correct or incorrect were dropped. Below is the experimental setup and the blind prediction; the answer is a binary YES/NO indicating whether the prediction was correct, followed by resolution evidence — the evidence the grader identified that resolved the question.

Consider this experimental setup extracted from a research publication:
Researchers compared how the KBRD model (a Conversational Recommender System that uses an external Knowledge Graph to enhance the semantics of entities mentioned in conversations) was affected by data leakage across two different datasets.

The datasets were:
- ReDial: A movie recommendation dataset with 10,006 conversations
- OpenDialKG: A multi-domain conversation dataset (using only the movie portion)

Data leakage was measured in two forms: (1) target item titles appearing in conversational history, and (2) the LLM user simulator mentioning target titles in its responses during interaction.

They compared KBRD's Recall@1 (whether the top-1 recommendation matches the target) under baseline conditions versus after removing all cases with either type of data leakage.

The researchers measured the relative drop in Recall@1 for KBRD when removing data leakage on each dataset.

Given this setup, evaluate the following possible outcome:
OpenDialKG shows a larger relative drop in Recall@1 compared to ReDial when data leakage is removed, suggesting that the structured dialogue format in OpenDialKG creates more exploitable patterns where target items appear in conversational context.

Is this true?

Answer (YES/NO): YES